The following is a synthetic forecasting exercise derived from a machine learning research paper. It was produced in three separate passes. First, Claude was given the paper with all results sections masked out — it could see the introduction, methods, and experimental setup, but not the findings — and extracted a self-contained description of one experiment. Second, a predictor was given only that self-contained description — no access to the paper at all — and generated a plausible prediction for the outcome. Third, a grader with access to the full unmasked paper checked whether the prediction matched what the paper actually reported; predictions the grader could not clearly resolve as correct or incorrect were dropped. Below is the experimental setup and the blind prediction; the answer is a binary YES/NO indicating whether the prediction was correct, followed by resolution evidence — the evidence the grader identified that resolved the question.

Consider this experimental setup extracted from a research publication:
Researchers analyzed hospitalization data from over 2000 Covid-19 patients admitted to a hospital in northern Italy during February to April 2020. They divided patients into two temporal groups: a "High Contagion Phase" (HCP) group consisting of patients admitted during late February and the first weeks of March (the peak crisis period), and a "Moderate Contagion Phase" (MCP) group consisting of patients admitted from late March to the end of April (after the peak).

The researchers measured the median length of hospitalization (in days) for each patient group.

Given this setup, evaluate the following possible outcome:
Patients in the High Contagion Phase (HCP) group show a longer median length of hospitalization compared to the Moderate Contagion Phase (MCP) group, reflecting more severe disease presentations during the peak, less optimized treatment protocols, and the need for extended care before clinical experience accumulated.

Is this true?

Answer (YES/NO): NO